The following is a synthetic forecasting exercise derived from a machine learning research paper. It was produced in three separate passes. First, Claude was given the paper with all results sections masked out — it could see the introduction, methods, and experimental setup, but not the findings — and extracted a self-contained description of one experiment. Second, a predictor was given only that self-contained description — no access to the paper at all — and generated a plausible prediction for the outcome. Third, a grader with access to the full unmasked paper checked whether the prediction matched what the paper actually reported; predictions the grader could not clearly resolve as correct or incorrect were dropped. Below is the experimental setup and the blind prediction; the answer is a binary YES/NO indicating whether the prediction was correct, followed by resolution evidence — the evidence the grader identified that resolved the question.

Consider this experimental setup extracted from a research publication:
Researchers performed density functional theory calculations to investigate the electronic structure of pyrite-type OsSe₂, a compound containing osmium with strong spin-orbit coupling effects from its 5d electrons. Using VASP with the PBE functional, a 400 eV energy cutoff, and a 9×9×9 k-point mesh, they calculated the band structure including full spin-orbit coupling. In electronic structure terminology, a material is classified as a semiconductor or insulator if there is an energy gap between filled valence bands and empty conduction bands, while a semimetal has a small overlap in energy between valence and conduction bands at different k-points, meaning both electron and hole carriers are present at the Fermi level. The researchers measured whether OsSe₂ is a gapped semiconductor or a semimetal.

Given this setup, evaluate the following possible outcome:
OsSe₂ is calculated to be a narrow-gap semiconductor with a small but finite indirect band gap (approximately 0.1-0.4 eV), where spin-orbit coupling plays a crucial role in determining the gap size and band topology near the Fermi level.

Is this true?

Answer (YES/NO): NO